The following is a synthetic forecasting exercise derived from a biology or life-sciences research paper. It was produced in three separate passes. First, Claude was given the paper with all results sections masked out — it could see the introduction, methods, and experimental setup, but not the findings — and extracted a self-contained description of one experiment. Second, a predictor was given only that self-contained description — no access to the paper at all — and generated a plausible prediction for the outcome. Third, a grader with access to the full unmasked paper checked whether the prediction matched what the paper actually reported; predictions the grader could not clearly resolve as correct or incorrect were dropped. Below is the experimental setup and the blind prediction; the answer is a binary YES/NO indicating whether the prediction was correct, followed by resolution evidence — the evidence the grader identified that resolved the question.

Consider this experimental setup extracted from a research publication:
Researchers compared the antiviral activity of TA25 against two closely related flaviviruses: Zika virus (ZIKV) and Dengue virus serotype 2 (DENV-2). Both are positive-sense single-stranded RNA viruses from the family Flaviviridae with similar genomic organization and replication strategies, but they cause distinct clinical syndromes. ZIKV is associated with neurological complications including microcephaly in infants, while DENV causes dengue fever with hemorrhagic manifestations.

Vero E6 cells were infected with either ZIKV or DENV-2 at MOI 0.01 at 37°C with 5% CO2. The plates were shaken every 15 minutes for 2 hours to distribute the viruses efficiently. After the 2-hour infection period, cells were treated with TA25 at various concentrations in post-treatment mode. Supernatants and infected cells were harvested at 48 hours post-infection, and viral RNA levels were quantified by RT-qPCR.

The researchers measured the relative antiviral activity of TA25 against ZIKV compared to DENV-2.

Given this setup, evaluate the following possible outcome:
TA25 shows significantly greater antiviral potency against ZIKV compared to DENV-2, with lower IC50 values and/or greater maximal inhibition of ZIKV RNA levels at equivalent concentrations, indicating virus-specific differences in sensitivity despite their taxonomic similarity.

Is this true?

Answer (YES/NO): YES